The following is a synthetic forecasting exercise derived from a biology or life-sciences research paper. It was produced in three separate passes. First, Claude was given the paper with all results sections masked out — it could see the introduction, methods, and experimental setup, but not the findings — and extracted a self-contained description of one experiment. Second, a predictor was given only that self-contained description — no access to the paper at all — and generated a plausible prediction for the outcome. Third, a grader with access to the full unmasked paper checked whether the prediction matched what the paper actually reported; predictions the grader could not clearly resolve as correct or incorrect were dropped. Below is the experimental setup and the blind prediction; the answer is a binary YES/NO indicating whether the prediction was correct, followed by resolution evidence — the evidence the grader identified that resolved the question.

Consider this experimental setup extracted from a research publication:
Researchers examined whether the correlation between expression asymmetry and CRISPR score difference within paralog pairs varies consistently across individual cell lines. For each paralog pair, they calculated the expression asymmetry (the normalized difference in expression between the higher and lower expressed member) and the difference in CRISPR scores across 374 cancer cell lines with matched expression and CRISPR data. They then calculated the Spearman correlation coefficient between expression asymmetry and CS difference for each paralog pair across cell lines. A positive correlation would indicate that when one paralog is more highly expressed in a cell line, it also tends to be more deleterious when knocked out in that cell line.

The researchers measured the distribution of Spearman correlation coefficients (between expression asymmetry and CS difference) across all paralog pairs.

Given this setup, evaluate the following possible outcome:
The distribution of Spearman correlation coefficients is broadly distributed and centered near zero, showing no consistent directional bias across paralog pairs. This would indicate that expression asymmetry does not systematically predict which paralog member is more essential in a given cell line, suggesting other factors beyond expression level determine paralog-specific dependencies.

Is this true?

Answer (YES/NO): NO